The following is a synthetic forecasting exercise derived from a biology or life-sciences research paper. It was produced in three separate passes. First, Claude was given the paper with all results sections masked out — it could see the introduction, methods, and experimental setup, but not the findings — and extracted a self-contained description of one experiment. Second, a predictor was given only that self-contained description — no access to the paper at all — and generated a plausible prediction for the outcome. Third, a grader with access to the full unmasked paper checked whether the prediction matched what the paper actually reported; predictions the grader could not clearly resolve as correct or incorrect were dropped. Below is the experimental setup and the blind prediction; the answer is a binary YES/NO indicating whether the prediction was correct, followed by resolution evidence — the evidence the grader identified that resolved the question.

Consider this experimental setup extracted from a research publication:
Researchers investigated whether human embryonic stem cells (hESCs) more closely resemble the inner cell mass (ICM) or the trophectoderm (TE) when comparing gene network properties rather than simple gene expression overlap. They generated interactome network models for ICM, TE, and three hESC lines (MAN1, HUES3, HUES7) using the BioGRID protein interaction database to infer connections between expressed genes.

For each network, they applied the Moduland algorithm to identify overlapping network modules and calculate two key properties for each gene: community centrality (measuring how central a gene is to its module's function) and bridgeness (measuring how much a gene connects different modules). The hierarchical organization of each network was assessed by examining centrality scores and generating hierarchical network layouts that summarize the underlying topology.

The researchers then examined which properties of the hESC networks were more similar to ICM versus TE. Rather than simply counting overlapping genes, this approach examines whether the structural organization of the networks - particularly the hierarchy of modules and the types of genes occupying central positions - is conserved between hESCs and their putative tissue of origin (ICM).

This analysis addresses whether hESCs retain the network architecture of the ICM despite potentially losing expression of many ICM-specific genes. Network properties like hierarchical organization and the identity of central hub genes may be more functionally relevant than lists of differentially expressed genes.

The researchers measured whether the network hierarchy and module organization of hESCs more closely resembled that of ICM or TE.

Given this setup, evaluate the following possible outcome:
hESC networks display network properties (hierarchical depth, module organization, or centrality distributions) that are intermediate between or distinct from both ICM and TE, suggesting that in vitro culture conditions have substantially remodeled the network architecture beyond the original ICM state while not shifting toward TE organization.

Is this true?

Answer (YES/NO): NO